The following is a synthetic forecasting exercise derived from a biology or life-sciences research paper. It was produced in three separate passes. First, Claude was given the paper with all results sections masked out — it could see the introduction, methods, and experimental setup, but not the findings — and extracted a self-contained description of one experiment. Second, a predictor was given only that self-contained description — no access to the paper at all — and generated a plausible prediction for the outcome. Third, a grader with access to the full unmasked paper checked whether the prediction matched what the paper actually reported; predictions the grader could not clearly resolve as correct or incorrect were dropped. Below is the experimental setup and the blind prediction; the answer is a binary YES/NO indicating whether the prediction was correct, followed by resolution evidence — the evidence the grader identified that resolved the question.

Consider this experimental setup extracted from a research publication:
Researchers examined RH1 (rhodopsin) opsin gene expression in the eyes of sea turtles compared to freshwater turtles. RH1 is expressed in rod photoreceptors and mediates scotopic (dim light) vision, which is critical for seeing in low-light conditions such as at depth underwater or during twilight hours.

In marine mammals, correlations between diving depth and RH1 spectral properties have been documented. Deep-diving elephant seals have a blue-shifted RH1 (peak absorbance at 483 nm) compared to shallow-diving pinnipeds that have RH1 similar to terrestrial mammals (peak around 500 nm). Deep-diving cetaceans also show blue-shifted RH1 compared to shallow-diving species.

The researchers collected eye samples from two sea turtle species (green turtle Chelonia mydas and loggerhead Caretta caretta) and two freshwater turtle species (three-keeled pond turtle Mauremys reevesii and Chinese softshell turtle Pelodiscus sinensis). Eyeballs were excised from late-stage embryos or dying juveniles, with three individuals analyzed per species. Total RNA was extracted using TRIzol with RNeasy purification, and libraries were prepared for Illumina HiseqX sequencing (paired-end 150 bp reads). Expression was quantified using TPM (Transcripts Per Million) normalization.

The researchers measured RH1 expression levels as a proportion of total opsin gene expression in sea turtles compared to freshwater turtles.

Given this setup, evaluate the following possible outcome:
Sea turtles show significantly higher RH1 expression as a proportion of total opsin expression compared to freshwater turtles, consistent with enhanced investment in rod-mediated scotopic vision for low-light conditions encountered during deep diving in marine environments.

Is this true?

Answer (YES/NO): NO